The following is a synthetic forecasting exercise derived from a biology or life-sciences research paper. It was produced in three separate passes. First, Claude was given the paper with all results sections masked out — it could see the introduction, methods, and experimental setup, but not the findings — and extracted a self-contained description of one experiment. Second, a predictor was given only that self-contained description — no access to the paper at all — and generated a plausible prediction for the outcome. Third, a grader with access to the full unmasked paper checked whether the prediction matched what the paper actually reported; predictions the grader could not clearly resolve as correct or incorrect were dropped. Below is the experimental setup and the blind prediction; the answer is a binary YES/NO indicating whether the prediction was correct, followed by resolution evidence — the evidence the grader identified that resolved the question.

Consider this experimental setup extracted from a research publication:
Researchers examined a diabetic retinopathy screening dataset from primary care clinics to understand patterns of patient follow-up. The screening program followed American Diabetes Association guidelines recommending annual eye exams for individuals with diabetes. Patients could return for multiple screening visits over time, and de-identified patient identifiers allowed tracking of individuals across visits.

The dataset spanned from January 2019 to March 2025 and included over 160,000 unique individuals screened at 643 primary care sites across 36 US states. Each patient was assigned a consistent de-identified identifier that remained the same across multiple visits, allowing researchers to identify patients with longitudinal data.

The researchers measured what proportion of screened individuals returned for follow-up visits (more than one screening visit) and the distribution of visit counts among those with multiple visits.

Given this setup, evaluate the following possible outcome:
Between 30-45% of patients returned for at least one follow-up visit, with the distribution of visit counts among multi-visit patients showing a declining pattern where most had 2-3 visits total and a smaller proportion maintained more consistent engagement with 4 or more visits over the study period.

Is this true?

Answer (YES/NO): NO